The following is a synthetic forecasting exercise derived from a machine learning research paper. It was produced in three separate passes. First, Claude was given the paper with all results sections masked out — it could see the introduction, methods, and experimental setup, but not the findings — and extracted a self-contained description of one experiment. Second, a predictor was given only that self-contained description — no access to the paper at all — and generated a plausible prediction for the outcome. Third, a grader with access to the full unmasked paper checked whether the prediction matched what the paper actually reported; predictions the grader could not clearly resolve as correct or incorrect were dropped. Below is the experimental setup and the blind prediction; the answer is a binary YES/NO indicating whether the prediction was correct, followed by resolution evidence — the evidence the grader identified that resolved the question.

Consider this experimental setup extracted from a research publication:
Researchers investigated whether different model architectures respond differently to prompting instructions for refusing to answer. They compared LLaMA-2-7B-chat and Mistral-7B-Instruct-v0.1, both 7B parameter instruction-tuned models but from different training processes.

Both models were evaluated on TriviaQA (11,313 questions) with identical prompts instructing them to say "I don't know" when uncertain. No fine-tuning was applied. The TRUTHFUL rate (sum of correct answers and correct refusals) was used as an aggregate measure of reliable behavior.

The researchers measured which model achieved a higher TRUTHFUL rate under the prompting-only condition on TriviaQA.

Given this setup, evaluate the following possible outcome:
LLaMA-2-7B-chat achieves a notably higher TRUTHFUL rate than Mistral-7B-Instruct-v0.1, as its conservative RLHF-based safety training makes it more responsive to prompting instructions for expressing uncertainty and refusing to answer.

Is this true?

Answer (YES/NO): YES